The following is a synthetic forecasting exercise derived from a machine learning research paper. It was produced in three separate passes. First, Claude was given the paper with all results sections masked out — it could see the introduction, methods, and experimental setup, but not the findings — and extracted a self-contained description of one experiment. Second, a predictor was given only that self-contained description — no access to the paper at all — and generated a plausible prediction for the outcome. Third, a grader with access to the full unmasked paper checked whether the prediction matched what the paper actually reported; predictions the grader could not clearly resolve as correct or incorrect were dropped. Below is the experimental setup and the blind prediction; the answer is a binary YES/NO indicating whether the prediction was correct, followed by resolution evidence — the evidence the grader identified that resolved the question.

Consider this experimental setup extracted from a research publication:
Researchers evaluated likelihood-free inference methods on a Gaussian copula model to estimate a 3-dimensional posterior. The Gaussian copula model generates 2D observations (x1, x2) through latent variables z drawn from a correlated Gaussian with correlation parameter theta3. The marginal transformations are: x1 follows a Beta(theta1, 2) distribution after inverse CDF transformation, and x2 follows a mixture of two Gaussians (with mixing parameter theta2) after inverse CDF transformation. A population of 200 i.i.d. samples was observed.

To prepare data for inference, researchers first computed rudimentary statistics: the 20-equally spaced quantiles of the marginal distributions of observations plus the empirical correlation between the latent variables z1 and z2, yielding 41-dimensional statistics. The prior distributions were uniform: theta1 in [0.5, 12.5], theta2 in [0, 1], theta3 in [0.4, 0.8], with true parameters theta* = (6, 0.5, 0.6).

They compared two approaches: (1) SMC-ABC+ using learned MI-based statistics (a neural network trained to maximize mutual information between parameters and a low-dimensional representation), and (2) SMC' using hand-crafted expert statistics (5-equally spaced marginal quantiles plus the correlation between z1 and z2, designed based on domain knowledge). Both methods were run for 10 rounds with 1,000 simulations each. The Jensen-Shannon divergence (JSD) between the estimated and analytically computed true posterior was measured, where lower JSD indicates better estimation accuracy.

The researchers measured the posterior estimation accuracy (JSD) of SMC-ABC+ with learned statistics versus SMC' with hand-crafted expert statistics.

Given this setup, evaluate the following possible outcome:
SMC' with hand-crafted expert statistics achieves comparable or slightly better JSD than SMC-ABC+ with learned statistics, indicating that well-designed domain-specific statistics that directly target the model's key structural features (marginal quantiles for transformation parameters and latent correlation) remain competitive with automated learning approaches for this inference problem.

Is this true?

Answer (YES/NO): NO